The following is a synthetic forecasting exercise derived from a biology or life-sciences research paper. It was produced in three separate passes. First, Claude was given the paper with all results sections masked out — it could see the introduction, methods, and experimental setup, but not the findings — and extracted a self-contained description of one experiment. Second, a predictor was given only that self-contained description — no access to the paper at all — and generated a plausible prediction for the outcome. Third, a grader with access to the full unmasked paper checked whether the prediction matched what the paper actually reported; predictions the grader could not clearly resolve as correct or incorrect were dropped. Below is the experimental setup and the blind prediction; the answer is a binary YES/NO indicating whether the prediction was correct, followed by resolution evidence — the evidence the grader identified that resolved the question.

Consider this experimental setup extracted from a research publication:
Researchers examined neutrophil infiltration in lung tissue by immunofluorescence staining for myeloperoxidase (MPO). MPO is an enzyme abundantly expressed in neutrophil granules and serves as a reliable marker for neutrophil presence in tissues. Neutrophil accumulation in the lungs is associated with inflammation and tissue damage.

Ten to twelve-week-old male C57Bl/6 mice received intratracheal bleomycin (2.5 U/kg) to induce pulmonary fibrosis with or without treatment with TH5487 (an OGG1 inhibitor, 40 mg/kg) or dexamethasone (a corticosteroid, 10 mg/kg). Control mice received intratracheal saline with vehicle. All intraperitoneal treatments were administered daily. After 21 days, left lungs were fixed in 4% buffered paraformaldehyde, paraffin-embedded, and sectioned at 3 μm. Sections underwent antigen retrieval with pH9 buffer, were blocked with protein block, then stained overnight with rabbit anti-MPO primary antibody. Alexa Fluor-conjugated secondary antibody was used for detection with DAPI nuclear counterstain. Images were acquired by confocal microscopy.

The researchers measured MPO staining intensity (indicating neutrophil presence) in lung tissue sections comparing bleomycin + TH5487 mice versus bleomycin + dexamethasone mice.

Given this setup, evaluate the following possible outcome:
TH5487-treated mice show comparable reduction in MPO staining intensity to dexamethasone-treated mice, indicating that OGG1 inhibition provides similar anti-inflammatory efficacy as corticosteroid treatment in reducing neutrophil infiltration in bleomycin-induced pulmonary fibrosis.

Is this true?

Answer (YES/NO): NO